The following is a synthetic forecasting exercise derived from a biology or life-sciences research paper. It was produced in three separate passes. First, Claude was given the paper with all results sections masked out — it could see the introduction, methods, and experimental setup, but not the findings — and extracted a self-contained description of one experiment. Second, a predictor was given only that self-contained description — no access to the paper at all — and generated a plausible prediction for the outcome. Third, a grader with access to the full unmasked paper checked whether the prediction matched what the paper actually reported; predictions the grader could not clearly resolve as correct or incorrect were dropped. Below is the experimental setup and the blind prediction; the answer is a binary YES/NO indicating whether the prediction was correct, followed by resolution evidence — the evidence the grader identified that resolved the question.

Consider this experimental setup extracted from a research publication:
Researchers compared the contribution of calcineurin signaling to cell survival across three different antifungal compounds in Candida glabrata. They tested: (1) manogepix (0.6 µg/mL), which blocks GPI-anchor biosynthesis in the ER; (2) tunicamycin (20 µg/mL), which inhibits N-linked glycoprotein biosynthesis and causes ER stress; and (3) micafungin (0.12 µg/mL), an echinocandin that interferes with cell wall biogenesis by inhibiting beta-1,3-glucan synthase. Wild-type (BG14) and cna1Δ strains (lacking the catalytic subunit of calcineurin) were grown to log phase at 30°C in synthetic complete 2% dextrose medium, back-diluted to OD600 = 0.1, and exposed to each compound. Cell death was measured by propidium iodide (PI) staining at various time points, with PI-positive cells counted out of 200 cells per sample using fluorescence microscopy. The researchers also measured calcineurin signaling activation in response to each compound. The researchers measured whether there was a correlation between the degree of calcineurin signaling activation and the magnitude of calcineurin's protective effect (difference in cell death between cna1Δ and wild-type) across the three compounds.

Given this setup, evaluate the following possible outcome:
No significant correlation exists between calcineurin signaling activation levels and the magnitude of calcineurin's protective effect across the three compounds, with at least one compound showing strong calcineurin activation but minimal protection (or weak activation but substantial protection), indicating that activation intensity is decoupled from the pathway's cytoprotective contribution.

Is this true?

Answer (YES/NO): NO